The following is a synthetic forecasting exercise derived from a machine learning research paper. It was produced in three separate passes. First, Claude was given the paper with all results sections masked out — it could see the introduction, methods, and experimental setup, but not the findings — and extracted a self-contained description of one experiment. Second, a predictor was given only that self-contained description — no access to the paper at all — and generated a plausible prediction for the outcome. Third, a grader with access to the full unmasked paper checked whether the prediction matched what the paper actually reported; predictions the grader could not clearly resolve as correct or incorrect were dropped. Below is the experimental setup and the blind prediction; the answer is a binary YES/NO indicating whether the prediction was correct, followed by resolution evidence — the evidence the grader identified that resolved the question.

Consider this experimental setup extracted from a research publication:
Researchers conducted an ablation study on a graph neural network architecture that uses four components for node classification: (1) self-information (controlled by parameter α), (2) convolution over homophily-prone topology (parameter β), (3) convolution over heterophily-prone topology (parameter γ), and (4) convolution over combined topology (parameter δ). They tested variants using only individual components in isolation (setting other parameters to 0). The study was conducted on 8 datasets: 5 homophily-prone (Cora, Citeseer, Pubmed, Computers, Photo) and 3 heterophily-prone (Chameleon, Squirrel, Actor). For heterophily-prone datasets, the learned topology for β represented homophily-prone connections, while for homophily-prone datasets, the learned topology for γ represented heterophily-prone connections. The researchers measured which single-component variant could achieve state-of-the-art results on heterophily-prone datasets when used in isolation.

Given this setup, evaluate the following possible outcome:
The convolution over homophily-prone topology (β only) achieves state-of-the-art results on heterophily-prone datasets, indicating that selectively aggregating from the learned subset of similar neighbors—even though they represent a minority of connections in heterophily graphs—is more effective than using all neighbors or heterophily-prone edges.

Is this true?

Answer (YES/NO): YES